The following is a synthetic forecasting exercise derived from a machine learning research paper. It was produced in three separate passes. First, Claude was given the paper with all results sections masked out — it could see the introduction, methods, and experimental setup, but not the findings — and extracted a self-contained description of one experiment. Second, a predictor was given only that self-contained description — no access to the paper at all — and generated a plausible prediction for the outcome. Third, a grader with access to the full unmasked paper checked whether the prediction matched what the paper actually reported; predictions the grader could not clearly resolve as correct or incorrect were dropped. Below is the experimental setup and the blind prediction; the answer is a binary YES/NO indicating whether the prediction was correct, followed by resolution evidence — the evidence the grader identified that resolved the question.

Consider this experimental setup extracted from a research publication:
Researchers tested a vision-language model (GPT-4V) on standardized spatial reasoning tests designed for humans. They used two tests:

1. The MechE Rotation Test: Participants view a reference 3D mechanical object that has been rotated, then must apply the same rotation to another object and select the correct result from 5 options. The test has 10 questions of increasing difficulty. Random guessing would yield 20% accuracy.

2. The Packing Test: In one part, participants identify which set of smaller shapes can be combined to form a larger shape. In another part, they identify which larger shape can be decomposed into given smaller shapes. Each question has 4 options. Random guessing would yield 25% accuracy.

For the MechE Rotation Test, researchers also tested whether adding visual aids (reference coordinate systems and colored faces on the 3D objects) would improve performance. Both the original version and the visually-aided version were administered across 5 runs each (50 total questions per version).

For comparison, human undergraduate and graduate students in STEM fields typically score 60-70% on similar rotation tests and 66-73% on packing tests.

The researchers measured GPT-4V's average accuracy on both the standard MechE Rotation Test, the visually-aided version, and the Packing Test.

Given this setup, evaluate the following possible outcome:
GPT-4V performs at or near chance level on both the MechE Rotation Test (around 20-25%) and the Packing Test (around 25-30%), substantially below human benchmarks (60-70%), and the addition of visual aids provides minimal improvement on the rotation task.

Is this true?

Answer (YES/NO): NO